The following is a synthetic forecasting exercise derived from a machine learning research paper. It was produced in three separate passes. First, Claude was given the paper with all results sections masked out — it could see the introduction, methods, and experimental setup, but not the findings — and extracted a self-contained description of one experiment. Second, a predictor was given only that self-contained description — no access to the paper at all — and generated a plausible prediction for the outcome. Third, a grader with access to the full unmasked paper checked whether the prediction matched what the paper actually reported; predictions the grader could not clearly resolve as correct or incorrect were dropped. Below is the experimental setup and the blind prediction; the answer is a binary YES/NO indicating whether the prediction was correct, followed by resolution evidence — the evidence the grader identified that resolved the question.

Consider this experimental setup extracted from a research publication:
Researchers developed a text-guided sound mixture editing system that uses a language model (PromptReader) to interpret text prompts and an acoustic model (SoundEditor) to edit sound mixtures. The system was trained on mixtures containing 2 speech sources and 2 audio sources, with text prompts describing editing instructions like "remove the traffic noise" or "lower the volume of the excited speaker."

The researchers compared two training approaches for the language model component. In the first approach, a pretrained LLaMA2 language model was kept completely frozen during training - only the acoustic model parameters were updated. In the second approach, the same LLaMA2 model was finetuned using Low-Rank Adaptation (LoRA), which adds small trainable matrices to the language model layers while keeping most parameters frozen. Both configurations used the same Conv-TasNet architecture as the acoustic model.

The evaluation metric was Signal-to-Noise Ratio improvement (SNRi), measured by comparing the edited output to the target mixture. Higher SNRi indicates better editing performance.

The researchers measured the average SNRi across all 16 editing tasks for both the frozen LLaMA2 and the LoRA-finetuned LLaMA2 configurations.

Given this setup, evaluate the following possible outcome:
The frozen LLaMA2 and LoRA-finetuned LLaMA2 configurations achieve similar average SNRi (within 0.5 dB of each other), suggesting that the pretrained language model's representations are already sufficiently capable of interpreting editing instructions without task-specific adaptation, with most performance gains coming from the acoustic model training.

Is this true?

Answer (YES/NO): NO